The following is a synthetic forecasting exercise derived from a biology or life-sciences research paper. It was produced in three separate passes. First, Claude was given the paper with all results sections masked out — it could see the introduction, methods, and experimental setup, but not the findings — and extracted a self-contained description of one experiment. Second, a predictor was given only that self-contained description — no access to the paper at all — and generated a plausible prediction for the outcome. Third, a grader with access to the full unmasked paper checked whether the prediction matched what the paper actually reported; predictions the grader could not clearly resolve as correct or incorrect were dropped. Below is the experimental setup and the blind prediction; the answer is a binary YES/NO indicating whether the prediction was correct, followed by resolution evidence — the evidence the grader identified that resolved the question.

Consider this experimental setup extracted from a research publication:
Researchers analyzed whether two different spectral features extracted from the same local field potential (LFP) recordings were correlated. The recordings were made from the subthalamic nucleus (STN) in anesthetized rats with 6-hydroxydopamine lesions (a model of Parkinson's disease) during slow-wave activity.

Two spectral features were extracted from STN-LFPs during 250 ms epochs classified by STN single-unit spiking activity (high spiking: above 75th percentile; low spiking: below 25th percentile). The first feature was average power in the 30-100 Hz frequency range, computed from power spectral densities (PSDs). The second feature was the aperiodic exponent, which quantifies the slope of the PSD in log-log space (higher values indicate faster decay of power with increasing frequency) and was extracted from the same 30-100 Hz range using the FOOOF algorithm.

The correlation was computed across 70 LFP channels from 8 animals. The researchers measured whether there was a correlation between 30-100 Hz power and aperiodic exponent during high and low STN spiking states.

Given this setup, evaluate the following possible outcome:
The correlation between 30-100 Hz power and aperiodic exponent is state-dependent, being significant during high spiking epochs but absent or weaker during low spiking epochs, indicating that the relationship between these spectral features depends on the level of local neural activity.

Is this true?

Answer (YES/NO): NO